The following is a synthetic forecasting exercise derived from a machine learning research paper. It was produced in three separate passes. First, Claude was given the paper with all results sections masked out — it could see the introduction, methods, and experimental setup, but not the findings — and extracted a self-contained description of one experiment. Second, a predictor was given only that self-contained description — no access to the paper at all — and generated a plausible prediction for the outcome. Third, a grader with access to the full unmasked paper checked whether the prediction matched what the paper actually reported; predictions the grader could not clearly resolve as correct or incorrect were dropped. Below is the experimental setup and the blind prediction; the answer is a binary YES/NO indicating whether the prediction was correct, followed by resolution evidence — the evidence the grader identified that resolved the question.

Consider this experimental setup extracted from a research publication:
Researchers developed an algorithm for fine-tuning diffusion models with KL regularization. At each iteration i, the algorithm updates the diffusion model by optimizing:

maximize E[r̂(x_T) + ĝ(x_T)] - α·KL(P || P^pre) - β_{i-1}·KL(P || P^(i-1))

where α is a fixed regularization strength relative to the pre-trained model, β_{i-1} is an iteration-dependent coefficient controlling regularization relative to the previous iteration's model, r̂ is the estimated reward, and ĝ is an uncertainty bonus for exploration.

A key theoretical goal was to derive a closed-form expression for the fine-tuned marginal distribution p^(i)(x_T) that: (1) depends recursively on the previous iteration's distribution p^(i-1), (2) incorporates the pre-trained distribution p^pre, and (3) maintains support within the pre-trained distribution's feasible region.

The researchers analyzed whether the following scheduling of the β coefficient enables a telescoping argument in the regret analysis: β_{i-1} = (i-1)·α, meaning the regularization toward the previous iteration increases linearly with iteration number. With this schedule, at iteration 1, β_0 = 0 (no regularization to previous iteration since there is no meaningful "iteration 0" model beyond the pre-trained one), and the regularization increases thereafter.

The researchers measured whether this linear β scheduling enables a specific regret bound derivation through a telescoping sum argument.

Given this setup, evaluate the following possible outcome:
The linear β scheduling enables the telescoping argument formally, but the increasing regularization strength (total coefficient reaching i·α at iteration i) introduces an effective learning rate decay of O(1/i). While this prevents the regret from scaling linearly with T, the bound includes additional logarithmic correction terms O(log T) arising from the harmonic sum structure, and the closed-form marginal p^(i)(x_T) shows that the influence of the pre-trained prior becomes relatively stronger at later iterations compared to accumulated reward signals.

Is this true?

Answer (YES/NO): NO